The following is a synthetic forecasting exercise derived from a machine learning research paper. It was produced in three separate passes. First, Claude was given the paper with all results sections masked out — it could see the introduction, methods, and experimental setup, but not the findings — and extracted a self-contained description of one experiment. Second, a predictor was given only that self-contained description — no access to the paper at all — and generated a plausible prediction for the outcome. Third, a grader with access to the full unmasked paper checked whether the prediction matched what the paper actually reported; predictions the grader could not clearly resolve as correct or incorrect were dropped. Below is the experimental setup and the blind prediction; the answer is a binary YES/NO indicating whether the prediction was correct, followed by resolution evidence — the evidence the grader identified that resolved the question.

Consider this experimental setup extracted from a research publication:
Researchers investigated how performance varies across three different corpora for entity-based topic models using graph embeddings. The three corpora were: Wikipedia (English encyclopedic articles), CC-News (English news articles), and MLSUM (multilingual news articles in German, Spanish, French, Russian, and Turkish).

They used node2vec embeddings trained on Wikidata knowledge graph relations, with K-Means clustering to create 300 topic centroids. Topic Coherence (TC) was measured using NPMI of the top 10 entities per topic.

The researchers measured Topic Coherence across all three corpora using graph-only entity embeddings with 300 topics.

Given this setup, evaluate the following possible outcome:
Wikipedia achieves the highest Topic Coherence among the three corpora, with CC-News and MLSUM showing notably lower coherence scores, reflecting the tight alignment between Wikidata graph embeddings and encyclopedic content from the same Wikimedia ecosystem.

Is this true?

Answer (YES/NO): YES